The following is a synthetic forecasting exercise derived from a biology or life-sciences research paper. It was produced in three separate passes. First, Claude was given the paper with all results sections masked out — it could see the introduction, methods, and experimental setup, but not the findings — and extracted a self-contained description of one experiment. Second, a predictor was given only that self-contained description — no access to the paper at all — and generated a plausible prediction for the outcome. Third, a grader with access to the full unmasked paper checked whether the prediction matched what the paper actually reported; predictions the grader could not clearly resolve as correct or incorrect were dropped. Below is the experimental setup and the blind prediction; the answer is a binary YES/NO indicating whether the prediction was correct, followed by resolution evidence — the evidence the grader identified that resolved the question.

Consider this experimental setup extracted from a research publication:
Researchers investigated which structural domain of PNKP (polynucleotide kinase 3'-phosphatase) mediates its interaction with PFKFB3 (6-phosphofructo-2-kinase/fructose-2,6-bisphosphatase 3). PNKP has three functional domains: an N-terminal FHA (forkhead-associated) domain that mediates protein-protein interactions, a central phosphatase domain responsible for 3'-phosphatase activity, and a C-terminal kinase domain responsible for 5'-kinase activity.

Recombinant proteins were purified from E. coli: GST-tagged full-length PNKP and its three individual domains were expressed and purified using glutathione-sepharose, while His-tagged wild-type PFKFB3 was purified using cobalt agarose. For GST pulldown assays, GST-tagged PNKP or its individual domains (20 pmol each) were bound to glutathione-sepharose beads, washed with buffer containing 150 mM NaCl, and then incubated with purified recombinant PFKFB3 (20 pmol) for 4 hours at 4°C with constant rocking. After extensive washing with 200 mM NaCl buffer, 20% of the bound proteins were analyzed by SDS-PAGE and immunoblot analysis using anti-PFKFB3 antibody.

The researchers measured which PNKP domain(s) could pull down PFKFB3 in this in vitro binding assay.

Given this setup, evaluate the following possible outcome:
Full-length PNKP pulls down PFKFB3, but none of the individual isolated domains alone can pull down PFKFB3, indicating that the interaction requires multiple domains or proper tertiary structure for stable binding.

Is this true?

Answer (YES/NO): NO